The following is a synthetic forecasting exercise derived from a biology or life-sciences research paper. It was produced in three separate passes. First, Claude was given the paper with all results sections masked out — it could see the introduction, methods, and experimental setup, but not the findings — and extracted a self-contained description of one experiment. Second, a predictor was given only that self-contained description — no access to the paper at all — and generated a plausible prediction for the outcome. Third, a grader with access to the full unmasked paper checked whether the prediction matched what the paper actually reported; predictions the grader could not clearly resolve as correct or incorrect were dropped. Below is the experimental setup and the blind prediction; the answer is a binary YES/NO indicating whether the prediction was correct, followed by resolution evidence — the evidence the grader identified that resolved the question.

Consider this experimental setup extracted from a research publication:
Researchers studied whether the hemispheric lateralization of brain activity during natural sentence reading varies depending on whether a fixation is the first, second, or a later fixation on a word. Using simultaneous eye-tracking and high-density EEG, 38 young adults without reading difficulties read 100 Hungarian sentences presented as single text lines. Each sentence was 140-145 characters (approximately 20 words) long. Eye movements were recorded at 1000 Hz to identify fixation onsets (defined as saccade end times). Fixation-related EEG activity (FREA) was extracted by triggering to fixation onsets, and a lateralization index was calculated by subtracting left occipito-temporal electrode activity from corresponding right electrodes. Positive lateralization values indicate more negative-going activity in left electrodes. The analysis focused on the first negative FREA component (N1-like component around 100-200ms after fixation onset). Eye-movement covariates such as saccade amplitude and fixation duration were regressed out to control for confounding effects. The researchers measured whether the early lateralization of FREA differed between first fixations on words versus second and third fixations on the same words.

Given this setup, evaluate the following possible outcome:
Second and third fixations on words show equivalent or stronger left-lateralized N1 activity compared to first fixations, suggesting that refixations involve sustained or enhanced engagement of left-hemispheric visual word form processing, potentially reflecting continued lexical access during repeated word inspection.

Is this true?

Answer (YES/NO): NO